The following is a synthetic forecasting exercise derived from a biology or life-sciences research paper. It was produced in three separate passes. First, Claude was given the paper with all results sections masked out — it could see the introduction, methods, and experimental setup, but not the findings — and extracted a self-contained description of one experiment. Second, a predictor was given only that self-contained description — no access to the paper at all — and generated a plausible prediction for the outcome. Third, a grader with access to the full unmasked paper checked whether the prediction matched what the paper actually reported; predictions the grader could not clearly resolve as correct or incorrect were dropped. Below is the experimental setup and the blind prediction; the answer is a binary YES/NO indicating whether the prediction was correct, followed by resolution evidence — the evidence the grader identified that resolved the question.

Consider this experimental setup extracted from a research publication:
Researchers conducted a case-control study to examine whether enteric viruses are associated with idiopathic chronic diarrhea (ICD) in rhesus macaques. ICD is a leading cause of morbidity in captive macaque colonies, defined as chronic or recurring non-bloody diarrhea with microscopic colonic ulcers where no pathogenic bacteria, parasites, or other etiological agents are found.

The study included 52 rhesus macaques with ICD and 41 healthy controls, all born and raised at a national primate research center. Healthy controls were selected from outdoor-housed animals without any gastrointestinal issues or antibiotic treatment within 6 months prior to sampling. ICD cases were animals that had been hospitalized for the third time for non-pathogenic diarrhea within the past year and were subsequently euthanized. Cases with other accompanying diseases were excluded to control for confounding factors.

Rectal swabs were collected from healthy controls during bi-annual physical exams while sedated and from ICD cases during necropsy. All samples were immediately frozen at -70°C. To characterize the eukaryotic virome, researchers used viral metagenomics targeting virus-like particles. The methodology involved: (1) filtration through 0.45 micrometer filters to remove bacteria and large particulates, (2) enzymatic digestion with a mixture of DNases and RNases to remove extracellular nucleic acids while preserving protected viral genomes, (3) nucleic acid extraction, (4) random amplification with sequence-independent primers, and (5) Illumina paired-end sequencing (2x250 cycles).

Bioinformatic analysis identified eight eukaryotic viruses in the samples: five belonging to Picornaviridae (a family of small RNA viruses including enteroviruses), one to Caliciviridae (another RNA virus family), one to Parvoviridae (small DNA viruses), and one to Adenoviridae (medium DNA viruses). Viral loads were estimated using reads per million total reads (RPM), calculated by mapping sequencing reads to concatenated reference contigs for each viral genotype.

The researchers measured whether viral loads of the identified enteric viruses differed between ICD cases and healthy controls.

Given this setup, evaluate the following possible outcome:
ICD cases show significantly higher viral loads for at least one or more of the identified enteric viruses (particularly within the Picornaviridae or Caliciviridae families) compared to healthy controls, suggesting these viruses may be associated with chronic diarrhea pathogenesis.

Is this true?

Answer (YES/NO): NO